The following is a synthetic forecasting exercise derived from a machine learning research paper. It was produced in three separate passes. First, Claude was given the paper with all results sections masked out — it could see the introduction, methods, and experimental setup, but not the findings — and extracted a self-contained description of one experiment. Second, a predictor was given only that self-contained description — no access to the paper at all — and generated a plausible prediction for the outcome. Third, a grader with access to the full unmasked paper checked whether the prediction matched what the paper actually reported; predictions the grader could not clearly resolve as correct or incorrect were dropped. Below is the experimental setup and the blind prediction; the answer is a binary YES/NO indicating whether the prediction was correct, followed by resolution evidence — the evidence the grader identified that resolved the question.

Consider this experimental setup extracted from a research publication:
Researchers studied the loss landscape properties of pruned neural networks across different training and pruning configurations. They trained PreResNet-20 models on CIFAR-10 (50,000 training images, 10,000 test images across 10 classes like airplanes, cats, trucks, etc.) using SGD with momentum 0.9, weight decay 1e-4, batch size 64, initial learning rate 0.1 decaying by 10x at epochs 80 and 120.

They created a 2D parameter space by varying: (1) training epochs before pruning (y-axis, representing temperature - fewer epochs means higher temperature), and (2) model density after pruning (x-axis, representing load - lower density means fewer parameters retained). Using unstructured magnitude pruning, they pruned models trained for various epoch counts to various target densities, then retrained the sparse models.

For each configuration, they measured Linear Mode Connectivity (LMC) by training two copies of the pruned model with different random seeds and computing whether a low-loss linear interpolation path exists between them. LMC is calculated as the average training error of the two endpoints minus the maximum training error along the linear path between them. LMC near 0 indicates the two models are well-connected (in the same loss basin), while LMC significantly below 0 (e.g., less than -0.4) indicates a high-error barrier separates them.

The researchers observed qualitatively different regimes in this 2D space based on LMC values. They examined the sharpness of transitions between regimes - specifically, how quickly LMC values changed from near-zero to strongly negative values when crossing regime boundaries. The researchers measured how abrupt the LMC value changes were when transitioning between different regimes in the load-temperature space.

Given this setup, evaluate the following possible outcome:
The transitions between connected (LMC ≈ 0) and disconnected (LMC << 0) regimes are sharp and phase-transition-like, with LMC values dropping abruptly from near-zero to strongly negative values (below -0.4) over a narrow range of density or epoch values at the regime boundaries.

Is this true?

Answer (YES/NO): YES